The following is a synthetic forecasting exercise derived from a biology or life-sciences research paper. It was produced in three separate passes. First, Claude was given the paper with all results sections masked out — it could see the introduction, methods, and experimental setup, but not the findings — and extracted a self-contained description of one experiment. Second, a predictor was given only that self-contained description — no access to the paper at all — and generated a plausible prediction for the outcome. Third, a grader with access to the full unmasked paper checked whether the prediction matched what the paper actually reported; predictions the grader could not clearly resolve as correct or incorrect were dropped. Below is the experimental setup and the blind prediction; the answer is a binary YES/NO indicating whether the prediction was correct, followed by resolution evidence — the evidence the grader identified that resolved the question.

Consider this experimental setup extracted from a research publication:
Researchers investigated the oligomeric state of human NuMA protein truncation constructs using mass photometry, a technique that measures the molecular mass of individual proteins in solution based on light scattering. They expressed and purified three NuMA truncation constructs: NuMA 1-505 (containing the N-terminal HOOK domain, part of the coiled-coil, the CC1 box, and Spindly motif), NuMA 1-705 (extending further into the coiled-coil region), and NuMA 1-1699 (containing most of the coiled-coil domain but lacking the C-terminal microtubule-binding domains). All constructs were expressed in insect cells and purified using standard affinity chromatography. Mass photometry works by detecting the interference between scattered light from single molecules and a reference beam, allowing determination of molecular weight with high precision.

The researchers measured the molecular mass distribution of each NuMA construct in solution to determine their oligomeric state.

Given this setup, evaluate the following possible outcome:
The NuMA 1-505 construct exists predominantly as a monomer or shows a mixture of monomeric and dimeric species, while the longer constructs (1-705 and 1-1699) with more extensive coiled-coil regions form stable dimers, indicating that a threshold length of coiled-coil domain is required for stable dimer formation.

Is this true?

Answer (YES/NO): NO